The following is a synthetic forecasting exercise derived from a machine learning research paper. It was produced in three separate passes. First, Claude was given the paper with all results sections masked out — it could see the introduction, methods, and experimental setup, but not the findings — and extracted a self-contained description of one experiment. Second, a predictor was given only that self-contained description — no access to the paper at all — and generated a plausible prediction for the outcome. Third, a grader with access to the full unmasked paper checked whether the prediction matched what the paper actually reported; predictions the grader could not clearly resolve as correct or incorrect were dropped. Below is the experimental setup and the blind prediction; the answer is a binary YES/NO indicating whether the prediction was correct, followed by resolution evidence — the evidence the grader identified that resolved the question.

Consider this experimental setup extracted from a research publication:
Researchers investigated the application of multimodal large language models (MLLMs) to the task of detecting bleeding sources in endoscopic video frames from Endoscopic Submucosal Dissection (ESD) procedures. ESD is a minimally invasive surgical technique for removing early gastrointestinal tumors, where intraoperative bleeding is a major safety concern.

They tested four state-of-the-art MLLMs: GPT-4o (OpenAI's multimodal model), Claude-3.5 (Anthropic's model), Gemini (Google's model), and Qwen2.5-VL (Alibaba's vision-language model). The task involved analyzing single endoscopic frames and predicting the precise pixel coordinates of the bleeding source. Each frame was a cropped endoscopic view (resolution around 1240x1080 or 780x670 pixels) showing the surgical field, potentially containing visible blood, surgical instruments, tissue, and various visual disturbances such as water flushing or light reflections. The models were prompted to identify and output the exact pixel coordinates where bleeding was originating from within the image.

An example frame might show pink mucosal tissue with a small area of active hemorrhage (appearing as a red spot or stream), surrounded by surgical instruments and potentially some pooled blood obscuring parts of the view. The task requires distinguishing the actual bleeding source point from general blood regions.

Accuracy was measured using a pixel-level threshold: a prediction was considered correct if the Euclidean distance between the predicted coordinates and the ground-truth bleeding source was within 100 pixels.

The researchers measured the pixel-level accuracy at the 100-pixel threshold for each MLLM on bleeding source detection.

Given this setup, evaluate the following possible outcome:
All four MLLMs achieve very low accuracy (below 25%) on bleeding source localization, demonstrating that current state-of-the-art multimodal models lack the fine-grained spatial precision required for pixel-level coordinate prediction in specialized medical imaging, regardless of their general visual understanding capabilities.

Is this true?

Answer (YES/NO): NO